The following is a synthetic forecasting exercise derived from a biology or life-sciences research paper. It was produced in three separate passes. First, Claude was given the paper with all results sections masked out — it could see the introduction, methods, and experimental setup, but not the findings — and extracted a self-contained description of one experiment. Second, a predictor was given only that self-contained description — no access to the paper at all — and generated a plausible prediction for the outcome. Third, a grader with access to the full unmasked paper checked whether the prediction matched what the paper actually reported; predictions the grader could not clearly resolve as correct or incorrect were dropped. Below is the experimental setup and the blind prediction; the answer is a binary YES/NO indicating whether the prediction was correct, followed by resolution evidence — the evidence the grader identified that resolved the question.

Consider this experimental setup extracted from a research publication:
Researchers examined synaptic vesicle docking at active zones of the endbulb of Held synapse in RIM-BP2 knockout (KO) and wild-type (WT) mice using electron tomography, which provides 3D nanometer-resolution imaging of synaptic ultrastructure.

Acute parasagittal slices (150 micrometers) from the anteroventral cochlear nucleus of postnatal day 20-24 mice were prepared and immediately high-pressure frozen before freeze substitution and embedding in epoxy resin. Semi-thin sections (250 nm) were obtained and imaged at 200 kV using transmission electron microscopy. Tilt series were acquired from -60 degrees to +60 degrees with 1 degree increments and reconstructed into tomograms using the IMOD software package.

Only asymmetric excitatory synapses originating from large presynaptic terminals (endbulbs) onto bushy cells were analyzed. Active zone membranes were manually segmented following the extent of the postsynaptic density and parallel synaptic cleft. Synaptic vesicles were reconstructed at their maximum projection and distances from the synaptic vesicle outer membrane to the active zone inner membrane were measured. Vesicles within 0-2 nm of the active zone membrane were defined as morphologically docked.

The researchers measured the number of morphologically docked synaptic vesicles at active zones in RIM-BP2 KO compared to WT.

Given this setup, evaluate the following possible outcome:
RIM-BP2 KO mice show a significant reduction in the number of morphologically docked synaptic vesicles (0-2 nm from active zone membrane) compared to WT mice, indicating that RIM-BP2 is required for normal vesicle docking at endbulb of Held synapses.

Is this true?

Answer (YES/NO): YES